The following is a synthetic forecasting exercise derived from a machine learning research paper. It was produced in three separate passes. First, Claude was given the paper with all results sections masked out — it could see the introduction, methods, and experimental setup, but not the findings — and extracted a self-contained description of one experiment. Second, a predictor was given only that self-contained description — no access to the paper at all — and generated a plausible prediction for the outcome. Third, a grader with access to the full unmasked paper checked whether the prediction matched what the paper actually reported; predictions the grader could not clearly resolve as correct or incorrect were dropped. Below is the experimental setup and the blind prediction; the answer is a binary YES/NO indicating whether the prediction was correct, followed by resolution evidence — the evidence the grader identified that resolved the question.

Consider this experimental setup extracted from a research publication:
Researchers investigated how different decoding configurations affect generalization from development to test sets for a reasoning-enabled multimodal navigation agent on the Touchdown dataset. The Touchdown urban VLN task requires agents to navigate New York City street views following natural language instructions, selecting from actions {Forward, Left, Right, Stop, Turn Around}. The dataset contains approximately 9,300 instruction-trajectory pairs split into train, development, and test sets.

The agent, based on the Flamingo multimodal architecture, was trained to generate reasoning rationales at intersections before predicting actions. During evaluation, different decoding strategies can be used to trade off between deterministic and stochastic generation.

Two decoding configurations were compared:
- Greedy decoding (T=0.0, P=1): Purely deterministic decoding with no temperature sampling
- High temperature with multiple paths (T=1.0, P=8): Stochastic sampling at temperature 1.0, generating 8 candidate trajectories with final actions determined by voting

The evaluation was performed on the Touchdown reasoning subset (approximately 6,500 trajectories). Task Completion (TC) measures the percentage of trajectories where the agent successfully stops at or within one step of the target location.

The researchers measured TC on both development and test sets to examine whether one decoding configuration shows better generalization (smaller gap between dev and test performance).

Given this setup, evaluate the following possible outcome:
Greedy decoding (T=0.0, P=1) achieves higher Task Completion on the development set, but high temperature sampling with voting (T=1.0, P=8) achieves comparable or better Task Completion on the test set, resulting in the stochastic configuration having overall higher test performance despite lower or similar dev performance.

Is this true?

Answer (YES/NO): NO